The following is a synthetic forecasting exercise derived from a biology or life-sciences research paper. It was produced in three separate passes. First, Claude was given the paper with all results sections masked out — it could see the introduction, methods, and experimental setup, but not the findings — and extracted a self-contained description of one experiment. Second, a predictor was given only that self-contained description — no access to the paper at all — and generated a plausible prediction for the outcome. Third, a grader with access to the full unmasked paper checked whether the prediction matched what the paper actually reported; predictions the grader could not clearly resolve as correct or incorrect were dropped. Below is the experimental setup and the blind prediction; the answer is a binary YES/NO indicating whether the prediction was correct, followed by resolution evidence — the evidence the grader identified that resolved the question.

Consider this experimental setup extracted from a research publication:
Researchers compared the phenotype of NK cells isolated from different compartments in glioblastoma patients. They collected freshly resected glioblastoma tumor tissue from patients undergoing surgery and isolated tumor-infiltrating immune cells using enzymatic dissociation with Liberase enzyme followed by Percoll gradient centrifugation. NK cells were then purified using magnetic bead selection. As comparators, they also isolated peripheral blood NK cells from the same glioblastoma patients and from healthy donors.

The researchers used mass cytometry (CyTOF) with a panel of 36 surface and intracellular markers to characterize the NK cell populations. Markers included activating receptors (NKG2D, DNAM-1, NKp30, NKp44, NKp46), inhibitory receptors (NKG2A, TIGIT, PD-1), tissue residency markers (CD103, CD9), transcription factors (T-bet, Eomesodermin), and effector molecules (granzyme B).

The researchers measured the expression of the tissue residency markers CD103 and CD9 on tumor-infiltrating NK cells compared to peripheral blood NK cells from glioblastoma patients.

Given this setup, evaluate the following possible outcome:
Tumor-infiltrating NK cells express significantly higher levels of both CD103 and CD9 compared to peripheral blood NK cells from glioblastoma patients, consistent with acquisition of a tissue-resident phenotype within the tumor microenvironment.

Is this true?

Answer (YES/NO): YES